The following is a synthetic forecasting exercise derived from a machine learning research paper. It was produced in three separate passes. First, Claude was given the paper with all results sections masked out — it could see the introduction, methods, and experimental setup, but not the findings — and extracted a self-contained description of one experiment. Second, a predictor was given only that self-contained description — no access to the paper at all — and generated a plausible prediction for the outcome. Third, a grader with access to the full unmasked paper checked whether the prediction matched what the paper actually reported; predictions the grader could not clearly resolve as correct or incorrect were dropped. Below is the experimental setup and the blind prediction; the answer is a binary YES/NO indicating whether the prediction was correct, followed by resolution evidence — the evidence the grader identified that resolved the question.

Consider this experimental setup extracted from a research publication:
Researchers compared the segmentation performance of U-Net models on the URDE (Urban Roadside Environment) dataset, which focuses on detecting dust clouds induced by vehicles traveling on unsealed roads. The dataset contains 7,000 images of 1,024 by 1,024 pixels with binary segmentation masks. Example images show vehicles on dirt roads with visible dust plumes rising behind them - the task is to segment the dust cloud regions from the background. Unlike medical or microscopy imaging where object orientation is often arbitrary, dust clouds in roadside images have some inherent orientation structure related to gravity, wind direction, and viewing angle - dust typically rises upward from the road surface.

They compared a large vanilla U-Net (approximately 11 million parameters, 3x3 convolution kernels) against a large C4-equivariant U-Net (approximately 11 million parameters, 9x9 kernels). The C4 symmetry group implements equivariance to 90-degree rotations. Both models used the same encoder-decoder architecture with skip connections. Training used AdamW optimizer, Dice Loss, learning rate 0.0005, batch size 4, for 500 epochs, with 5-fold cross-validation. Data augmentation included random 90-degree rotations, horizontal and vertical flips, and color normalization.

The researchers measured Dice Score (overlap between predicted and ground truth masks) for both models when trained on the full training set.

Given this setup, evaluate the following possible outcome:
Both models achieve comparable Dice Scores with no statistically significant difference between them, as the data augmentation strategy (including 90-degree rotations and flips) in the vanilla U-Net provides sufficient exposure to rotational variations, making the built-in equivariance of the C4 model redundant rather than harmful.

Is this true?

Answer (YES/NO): NO